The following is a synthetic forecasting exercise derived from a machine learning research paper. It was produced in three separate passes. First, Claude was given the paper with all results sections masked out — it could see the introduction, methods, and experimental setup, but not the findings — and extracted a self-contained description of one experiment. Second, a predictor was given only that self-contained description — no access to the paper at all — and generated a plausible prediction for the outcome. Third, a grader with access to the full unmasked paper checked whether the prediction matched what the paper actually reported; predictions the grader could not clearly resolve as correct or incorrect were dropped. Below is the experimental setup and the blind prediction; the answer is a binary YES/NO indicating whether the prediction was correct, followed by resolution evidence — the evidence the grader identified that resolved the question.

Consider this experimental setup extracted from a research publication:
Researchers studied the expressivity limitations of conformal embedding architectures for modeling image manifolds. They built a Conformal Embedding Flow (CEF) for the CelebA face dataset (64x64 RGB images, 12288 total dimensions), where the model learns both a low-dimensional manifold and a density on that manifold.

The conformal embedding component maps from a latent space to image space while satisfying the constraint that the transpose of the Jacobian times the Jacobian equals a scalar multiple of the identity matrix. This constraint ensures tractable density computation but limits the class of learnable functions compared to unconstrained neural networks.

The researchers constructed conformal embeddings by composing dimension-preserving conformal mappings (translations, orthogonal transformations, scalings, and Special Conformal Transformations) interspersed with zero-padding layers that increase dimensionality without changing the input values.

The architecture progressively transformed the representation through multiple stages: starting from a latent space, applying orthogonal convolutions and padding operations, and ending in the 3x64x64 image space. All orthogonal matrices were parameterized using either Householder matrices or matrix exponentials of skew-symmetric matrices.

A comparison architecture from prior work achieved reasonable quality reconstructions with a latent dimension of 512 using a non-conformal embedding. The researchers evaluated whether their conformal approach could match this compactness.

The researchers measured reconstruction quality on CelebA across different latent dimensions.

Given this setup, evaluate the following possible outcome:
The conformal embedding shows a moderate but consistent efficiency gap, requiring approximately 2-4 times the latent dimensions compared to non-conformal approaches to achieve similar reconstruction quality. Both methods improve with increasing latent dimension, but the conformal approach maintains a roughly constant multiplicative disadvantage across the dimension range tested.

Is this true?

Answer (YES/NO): NO